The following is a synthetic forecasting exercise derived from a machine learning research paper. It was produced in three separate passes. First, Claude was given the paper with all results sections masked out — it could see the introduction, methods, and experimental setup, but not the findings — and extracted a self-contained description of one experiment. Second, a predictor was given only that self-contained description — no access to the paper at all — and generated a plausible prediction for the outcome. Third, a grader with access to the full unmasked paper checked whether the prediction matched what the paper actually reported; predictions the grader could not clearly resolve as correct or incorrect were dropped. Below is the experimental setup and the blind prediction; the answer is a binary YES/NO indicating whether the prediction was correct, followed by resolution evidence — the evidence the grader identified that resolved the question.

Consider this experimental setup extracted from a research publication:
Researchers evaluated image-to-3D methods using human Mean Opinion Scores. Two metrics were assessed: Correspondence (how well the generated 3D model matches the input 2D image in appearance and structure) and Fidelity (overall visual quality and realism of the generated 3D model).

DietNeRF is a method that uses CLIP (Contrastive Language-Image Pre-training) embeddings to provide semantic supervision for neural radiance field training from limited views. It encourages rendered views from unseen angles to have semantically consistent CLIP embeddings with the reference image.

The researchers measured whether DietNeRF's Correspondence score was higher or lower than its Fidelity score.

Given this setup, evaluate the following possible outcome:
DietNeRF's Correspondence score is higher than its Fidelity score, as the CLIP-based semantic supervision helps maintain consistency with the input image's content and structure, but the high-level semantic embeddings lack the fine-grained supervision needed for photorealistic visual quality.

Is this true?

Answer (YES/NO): YES